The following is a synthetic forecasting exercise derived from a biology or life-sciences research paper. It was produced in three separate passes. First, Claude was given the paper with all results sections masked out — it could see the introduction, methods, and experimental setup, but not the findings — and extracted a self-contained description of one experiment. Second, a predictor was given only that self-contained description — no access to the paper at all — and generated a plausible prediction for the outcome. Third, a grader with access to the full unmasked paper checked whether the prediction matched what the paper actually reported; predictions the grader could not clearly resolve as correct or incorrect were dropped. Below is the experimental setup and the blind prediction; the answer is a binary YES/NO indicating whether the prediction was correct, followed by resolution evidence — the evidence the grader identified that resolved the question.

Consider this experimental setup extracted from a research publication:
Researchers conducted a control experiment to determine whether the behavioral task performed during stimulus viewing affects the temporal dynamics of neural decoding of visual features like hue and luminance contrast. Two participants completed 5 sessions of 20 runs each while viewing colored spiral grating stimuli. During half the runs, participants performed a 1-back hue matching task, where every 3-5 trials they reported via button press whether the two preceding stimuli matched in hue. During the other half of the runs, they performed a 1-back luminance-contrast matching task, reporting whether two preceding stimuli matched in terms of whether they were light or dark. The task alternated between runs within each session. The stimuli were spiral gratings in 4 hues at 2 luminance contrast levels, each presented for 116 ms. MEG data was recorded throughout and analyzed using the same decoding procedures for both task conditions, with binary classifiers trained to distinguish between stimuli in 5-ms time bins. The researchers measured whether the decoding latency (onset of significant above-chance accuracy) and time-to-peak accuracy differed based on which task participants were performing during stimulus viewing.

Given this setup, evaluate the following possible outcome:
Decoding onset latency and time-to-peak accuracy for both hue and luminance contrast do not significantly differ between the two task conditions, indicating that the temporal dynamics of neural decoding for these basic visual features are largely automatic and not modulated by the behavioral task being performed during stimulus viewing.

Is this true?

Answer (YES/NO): YES